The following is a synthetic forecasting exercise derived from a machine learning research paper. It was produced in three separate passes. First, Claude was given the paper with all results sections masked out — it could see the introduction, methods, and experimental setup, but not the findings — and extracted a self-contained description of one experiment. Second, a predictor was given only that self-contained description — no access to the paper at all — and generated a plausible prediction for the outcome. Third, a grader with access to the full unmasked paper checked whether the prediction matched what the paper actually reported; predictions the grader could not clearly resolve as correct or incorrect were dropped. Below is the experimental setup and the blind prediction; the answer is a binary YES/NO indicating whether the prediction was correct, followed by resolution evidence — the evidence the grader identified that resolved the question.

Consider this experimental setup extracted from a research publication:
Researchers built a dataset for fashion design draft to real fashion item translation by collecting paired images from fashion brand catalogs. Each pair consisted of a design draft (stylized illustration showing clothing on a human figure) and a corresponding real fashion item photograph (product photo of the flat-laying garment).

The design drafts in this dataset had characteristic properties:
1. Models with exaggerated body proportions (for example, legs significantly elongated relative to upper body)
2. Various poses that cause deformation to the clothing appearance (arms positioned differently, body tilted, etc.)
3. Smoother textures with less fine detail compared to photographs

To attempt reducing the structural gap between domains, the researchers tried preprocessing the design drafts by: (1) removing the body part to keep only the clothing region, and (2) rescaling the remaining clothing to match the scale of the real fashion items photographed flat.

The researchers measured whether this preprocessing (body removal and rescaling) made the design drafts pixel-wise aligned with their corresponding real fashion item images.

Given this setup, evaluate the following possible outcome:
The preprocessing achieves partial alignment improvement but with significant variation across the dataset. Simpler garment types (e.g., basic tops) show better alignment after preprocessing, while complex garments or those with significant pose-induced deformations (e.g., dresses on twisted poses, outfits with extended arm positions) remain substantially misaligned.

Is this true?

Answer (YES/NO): NO